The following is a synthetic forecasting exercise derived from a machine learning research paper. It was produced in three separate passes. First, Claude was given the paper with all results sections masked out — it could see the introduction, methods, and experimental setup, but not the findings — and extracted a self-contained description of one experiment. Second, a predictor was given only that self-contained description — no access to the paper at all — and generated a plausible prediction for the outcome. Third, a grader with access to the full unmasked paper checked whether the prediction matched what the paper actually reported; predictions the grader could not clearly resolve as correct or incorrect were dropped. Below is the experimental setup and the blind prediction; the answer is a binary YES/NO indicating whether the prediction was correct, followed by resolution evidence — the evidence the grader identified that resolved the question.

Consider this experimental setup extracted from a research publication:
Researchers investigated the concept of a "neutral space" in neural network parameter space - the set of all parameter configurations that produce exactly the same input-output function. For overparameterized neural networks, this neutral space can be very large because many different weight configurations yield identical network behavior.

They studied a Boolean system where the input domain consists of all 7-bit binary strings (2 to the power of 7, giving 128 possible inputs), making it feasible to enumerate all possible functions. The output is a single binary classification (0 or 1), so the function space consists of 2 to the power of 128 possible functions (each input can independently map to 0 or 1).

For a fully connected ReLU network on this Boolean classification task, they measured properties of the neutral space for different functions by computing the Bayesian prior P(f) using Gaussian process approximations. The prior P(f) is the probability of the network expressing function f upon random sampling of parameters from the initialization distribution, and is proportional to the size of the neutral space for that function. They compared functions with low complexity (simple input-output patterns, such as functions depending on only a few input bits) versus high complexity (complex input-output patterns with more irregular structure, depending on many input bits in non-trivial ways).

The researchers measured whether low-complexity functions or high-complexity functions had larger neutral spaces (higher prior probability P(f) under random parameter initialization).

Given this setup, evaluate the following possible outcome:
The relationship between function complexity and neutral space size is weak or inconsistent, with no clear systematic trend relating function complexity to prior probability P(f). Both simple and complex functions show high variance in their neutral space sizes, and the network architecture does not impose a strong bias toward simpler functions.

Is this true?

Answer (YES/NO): NO